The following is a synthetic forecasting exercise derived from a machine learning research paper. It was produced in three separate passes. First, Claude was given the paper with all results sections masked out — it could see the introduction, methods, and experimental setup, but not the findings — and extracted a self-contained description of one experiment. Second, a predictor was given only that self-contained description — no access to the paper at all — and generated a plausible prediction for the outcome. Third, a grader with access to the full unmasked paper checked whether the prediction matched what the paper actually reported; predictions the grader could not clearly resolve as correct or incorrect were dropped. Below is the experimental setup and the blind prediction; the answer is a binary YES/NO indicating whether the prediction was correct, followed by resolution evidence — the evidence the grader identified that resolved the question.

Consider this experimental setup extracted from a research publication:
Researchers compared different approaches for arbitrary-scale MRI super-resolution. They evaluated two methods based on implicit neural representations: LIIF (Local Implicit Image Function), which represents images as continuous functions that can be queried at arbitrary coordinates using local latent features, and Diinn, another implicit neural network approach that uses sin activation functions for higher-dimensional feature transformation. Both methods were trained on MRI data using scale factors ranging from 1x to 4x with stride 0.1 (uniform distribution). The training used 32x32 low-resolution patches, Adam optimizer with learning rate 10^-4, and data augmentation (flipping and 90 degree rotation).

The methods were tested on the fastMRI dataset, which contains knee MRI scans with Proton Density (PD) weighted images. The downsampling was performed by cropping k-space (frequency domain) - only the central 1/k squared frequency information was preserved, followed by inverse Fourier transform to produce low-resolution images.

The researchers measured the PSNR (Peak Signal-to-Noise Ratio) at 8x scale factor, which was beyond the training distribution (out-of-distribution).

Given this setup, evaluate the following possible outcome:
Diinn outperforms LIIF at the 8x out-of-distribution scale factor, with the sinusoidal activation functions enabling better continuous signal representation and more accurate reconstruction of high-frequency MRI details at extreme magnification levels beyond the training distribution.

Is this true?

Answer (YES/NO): NO